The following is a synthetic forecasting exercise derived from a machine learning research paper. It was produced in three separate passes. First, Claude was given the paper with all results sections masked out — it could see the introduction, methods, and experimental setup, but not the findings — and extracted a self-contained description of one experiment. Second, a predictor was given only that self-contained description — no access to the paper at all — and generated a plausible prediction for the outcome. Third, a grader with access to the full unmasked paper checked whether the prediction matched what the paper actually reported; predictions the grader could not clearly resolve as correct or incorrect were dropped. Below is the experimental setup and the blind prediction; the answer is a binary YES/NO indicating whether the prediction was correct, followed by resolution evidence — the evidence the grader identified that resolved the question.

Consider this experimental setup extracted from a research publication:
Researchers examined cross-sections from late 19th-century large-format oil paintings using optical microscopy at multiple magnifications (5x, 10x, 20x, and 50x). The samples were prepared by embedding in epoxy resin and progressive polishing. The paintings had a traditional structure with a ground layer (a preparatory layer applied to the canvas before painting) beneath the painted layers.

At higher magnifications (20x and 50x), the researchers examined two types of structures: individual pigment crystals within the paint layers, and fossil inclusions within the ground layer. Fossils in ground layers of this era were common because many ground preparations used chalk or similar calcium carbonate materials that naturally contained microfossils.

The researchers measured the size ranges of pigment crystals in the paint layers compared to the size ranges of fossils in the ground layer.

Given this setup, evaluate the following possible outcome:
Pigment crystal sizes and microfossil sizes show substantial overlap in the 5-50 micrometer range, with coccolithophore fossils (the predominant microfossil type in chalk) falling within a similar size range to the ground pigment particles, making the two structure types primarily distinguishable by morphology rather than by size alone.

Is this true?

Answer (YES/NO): NO